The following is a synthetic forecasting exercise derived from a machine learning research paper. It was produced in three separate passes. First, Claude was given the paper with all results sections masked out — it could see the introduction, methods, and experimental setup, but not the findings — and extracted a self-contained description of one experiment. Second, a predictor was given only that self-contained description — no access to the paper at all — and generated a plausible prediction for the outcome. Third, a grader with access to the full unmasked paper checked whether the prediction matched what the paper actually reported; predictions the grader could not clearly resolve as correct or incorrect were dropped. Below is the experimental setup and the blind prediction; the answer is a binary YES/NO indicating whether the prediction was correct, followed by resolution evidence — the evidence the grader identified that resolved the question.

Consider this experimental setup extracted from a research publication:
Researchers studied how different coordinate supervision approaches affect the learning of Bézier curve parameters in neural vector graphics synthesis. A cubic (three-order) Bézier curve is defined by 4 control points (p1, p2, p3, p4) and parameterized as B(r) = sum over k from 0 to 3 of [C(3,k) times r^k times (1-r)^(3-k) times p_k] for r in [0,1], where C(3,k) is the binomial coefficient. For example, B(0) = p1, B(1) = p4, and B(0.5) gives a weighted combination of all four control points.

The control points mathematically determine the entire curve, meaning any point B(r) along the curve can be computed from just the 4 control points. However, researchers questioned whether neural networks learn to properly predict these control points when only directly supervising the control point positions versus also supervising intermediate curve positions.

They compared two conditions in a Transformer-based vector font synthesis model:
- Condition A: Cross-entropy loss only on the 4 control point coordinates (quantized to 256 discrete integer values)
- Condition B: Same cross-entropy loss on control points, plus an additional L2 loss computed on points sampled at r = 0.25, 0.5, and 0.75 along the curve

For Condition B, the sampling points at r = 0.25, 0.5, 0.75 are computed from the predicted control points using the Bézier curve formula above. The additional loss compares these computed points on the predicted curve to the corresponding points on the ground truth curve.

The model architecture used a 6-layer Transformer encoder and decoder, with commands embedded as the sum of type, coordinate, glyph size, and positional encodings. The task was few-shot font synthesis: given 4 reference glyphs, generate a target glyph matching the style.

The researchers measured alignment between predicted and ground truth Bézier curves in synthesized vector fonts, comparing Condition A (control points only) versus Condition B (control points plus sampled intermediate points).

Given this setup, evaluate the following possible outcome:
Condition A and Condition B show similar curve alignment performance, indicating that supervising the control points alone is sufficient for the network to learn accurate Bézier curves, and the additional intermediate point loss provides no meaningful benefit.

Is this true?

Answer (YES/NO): NO